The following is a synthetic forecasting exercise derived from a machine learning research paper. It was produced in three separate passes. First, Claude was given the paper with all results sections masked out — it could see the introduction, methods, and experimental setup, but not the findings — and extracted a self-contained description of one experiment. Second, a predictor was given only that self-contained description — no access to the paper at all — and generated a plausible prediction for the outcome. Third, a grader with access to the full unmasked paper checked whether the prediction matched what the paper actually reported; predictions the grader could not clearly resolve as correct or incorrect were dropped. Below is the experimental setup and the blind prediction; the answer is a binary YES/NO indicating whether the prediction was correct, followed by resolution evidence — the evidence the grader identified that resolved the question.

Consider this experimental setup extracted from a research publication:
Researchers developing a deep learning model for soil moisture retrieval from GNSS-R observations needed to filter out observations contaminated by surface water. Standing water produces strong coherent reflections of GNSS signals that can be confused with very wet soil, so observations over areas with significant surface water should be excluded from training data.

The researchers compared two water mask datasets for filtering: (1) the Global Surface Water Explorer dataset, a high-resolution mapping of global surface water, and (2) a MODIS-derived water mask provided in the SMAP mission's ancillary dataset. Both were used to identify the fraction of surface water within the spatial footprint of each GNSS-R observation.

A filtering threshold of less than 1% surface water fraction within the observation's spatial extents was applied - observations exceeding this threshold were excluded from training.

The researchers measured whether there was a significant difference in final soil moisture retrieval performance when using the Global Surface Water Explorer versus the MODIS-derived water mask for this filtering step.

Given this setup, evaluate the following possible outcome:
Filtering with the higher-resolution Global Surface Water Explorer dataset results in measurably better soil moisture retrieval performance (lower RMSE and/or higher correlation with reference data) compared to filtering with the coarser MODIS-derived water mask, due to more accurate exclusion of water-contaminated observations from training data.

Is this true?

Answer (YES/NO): NO